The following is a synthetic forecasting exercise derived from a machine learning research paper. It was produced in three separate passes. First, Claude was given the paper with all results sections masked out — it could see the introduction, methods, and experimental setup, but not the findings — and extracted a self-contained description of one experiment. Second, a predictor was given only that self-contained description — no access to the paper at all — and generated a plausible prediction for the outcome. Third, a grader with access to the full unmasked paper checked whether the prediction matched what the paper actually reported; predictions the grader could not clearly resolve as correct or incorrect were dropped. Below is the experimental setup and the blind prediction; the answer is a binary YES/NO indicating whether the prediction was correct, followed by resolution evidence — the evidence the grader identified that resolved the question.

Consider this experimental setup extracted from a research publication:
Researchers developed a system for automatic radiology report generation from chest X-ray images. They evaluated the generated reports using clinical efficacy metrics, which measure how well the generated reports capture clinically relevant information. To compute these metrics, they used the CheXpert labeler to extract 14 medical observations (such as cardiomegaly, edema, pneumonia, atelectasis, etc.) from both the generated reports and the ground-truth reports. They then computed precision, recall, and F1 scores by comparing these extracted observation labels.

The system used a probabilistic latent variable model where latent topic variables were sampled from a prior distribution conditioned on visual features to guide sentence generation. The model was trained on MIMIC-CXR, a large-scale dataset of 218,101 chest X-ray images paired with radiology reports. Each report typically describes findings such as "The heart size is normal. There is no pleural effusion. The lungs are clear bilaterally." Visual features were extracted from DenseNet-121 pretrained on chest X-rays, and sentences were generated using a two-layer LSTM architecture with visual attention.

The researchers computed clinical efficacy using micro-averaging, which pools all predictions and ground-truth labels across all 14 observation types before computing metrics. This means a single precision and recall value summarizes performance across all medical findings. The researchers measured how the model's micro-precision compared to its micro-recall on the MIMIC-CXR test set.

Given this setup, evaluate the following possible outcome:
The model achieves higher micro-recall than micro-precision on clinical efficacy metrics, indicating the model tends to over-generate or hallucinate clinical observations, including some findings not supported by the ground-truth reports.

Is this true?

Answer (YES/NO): NO